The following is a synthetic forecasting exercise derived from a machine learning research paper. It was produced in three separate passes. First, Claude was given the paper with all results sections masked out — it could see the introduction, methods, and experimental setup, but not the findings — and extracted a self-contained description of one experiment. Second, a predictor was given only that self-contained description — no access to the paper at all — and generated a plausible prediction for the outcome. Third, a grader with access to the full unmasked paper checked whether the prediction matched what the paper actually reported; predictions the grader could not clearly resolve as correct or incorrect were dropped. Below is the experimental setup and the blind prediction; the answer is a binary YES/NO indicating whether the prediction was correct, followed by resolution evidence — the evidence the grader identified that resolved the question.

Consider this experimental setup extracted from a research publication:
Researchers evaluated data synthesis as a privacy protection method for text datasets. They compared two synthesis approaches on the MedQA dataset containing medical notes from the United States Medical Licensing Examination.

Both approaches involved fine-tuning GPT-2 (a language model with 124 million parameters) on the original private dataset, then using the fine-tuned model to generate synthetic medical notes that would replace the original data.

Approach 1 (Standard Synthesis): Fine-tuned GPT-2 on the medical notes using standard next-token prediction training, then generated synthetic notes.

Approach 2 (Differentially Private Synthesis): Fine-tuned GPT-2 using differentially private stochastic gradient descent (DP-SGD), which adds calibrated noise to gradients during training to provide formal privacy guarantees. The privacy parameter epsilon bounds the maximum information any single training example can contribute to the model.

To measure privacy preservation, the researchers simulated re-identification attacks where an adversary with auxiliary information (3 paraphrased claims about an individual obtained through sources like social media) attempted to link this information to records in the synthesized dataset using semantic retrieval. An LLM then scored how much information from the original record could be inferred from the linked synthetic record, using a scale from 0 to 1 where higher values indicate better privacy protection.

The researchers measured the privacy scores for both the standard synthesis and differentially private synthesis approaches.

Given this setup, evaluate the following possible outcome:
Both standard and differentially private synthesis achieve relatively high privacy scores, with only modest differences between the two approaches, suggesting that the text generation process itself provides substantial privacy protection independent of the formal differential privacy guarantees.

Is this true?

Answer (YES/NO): NO